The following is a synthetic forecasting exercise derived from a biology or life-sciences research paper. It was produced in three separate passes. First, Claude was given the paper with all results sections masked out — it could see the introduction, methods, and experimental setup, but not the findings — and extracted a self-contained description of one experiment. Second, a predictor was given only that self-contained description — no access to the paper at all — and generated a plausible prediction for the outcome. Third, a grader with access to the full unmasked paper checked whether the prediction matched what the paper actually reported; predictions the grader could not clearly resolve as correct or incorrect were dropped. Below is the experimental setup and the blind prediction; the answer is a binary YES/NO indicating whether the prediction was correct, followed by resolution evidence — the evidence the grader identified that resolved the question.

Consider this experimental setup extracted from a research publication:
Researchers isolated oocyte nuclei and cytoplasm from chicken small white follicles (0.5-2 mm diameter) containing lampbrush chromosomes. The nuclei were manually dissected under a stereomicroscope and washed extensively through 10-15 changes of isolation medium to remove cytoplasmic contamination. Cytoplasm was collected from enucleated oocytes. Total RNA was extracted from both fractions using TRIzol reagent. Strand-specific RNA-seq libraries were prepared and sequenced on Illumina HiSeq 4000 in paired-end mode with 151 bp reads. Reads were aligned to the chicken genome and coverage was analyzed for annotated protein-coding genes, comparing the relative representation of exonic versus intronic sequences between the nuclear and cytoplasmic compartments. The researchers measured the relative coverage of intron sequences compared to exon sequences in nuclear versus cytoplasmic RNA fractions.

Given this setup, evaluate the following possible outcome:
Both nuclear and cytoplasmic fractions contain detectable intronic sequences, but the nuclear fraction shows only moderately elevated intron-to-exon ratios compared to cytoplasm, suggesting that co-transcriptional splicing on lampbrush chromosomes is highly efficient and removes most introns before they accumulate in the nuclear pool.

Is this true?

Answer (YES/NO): NO